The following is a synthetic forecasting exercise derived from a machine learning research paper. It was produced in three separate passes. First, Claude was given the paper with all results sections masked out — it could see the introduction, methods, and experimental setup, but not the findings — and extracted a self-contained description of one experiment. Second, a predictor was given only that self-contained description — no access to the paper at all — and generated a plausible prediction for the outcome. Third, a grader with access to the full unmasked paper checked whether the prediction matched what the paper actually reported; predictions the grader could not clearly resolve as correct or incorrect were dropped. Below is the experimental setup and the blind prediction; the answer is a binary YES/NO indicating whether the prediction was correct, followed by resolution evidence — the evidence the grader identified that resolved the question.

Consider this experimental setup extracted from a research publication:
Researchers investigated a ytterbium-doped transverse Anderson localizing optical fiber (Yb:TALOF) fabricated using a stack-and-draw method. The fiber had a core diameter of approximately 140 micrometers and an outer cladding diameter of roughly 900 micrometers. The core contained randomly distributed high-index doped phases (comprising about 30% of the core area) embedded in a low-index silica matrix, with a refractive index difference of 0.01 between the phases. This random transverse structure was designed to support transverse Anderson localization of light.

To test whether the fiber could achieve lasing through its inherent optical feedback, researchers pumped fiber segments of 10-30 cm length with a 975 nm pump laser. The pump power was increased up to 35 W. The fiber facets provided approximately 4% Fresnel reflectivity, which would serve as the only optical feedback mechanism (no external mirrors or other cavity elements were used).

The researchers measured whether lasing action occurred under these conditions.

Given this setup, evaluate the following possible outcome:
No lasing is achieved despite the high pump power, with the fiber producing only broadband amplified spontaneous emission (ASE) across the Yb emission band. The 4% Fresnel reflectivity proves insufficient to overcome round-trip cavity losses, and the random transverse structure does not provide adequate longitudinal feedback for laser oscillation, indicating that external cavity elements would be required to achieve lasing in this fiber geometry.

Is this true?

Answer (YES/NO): YES